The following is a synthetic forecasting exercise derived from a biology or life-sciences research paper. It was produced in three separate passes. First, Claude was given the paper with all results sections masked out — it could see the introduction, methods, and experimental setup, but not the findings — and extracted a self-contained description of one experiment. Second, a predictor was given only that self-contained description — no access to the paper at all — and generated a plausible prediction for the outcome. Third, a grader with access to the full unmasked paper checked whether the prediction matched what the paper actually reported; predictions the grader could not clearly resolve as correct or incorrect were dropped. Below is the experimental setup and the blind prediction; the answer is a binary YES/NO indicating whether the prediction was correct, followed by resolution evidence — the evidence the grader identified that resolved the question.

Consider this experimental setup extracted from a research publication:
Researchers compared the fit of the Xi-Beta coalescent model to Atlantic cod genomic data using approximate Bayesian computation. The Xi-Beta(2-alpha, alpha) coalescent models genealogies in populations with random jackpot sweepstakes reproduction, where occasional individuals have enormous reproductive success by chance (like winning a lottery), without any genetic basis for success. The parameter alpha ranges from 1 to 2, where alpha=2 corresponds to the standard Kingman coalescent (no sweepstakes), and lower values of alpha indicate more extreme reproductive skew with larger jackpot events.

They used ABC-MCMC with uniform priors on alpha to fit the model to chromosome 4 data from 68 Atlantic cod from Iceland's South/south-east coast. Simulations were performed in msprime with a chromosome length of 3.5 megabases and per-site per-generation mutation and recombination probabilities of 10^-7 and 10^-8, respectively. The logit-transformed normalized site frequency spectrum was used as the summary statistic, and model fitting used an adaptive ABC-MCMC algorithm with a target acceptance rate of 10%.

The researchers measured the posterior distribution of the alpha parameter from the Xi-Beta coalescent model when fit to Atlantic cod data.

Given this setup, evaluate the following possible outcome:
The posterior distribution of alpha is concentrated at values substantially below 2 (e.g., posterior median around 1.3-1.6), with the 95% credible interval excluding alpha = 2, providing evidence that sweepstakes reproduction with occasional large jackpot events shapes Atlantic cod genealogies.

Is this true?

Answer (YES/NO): NO